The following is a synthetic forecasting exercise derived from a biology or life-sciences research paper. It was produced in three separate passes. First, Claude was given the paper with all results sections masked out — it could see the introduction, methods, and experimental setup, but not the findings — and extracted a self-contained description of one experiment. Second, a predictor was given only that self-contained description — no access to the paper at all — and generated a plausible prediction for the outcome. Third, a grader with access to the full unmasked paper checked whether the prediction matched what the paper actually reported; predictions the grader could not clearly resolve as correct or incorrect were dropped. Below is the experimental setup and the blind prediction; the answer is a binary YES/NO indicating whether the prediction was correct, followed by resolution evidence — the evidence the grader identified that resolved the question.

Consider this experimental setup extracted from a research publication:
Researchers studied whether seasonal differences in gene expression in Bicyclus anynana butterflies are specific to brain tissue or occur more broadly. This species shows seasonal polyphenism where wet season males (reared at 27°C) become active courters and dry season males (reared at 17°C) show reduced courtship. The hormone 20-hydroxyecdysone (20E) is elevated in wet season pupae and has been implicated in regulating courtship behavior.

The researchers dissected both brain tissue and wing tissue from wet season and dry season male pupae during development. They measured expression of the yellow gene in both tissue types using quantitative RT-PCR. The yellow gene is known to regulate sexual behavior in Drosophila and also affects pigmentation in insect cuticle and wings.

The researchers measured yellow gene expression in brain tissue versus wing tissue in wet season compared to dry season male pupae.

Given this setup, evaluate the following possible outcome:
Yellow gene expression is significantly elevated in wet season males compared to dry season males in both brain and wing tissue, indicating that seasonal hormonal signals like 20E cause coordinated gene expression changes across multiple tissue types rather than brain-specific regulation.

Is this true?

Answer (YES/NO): NO